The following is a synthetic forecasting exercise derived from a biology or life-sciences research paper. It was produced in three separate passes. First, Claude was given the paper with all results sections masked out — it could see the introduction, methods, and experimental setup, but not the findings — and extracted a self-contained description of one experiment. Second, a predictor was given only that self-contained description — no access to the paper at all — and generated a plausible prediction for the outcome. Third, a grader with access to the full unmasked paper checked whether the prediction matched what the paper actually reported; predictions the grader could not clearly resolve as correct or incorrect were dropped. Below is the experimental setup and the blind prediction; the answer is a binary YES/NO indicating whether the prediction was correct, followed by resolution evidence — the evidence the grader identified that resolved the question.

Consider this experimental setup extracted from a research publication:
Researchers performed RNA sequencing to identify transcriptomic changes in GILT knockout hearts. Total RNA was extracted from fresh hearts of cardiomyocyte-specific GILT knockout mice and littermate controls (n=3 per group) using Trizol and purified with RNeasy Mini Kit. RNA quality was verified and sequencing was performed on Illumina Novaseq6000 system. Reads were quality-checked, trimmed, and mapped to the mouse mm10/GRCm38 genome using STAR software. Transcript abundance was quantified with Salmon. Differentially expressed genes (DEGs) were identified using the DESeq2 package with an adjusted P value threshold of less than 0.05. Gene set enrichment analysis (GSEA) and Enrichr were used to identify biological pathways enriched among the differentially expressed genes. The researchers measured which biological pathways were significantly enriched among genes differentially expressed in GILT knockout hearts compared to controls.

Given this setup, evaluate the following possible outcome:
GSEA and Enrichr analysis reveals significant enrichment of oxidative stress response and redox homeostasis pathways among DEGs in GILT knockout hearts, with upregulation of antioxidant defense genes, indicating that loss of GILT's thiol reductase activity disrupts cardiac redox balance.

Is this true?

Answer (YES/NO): NO